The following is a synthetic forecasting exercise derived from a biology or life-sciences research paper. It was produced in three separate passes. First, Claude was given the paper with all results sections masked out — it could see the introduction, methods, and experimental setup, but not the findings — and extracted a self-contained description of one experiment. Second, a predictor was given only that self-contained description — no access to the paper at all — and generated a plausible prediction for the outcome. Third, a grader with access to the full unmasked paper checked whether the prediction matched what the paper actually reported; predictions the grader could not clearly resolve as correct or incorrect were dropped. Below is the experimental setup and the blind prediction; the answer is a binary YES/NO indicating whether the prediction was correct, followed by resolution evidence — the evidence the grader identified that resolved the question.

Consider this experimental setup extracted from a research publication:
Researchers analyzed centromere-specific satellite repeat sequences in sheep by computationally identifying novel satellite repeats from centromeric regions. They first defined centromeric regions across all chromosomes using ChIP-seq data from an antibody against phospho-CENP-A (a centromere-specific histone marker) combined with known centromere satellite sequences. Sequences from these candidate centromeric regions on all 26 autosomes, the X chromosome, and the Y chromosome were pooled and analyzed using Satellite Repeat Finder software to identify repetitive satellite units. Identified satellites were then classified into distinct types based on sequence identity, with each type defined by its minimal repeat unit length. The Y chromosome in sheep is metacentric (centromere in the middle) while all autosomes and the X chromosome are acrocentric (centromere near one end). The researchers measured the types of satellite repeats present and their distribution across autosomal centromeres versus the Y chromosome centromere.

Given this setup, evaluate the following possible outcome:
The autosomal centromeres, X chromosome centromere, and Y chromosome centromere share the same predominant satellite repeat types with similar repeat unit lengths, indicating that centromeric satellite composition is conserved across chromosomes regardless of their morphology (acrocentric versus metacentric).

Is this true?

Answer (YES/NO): NO